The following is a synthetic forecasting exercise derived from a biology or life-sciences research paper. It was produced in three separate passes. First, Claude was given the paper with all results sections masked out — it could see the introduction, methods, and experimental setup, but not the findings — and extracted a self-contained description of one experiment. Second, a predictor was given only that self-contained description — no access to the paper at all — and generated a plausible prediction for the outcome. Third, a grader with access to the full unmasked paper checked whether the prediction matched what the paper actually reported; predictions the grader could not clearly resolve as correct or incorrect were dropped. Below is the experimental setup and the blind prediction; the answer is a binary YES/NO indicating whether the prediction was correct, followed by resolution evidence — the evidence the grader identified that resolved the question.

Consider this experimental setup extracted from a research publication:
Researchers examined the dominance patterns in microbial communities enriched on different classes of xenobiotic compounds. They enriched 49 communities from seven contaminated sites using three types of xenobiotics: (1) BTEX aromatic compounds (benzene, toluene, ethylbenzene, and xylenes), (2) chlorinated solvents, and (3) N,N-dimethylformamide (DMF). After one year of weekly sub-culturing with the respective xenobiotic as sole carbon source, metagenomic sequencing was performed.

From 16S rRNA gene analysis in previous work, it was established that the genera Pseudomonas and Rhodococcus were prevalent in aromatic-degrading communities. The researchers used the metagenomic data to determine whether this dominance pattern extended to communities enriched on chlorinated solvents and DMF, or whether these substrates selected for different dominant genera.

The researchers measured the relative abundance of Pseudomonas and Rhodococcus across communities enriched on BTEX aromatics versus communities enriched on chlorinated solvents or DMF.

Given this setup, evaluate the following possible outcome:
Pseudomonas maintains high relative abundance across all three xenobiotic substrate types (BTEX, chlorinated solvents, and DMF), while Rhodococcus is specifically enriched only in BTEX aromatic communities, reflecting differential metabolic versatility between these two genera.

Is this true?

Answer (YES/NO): NO